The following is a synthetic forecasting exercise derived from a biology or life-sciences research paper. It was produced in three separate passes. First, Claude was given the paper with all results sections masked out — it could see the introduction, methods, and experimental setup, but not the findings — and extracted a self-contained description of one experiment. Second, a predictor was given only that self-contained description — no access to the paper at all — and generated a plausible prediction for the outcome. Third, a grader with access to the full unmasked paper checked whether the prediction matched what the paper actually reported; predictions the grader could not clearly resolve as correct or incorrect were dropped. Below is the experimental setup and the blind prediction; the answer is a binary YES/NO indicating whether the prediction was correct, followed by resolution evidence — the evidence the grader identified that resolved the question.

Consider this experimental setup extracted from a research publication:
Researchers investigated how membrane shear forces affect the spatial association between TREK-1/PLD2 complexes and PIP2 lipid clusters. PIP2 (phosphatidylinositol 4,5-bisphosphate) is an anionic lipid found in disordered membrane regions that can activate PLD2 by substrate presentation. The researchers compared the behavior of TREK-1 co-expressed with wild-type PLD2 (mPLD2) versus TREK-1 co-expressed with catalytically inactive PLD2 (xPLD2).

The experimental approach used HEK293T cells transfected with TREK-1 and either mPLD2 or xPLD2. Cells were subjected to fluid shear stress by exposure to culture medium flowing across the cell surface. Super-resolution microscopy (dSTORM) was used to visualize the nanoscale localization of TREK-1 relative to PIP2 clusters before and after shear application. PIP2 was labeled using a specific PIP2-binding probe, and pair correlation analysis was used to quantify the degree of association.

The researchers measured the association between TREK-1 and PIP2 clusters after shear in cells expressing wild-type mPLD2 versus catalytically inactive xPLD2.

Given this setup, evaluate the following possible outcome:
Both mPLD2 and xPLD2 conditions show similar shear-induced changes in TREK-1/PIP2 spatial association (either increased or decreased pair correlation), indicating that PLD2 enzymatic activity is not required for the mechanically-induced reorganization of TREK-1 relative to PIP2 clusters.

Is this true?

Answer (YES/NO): NO